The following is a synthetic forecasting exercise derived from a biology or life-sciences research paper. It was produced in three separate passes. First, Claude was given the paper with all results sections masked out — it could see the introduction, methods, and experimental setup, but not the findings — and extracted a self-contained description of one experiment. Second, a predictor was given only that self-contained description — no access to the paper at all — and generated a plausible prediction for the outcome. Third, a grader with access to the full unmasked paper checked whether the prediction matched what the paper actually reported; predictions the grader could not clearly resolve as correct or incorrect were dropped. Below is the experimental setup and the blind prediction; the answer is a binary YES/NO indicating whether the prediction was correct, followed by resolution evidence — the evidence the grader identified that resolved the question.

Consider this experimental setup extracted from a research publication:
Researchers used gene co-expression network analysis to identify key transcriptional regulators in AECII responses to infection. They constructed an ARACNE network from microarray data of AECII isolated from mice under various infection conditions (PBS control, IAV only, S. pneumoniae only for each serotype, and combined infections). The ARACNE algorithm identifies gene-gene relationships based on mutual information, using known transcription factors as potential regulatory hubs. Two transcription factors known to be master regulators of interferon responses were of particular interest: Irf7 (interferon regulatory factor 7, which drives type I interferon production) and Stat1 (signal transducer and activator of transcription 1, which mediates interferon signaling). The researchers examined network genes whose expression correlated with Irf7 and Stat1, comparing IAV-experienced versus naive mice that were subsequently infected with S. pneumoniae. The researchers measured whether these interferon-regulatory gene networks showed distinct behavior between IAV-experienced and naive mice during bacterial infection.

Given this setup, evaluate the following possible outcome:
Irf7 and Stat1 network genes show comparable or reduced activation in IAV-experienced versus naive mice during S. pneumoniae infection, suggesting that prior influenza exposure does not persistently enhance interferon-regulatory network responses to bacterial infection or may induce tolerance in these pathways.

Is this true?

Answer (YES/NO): NO